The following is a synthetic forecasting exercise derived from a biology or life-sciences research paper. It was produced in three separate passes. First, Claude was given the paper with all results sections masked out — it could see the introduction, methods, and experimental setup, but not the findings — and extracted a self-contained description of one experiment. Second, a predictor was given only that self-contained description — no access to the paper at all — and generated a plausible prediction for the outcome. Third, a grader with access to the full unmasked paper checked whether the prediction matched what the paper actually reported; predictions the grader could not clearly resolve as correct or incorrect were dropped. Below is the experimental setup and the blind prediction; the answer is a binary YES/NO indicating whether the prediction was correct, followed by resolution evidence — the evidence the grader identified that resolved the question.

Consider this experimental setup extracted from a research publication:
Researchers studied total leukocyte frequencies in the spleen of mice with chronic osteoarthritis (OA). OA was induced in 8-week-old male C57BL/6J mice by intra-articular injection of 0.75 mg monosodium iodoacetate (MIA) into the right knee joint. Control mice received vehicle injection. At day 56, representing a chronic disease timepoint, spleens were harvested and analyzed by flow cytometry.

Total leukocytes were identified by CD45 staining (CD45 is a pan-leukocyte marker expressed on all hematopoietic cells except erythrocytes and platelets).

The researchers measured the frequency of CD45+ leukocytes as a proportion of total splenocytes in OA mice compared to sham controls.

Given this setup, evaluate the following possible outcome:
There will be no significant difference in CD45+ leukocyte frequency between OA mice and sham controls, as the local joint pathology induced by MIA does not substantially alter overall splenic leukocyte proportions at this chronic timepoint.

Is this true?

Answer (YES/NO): NO